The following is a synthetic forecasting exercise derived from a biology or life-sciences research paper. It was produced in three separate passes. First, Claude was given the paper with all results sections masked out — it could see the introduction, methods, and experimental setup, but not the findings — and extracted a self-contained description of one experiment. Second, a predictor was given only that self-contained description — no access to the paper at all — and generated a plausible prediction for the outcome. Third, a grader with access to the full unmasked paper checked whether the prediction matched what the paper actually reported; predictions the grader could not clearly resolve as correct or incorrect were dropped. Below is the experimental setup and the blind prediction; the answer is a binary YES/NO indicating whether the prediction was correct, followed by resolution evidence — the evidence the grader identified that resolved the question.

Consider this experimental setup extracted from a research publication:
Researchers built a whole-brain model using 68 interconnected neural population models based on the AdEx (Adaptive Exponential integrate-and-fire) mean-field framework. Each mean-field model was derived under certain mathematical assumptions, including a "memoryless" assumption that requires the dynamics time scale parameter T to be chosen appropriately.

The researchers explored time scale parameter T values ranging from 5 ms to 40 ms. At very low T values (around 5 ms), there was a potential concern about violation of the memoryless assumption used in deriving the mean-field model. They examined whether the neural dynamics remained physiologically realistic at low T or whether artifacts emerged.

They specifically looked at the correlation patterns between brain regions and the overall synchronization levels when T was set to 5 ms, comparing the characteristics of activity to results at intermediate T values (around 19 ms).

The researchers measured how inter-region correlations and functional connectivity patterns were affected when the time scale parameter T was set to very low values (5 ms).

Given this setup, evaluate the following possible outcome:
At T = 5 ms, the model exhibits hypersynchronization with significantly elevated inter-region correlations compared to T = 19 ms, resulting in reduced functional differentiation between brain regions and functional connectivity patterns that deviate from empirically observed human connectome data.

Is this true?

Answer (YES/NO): NO